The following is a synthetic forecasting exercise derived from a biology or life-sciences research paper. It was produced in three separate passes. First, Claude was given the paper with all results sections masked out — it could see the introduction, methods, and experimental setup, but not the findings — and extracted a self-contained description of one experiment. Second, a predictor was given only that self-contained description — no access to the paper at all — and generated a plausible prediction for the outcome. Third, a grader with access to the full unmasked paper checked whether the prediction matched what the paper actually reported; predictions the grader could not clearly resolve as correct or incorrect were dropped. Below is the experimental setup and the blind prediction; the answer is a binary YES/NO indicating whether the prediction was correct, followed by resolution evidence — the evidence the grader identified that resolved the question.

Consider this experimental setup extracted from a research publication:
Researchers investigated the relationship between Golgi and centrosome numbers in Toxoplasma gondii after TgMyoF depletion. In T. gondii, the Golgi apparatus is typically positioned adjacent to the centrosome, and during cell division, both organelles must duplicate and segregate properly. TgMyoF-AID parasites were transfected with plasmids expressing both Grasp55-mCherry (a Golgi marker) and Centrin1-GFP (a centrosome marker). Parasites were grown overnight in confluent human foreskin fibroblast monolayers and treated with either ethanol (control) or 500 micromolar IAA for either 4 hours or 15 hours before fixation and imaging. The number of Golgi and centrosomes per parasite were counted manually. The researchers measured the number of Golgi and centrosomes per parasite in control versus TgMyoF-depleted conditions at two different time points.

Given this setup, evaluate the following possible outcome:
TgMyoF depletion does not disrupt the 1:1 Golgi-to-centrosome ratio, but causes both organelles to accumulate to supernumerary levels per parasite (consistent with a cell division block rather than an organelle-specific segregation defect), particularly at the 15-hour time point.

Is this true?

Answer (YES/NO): NO